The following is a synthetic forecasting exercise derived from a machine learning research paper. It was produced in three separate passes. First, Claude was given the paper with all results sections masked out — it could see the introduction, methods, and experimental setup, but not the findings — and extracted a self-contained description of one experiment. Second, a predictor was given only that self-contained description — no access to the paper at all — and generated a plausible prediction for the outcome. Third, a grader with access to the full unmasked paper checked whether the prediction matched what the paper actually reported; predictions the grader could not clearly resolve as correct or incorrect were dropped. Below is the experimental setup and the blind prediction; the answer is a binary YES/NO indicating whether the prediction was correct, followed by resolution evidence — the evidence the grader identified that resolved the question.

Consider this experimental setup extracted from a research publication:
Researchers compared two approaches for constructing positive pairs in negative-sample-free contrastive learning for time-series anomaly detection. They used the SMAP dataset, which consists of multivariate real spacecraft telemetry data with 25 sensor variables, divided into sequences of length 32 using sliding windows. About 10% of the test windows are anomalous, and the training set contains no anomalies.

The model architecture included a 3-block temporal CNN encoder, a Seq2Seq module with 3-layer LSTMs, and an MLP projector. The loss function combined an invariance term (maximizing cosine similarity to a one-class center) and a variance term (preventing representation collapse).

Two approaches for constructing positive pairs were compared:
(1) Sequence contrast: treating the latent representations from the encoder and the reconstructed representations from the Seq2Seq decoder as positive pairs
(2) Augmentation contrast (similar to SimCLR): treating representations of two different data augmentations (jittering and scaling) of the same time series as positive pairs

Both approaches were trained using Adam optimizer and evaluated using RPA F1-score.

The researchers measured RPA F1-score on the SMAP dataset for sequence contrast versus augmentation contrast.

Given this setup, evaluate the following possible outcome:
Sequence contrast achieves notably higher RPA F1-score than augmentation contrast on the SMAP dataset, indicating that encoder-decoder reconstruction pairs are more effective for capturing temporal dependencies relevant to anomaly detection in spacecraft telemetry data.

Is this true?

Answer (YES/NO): YES